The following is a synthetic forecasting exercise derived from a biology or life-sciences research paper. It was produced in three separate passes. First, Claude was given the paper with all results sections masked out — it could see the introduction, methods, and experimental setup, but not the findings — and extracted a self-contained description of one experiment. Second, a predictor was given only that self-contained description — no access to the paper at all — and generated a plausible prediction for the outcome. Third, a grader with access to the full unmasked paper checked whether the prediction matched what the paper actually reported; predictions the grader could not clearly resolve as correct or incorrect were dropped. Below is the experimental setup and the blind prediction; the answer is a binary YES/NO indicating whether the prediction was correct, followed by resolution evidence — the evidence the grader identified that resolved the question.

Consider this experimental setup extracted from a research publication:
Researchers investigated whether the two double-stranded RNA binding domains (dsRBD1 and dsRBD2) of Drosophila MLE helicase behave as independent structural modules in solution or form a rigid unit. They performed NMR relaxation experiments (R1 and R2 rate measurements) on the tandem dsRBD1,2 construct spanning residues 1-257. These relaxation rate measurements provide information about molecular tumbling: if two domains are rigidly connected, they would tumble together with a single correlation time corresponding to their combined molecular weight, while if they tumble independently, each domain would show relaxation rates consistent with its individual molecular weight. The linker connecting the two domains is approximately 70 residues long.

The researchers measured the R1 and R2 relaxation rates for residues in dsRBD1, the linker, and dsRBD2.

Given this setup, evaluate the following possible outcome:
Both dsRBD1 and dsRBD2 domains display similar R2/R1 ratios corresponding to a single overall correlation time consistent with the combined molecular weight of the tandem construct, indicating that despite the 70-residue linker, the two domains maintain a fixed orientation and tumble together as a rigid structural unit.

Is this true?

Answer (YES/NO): NO